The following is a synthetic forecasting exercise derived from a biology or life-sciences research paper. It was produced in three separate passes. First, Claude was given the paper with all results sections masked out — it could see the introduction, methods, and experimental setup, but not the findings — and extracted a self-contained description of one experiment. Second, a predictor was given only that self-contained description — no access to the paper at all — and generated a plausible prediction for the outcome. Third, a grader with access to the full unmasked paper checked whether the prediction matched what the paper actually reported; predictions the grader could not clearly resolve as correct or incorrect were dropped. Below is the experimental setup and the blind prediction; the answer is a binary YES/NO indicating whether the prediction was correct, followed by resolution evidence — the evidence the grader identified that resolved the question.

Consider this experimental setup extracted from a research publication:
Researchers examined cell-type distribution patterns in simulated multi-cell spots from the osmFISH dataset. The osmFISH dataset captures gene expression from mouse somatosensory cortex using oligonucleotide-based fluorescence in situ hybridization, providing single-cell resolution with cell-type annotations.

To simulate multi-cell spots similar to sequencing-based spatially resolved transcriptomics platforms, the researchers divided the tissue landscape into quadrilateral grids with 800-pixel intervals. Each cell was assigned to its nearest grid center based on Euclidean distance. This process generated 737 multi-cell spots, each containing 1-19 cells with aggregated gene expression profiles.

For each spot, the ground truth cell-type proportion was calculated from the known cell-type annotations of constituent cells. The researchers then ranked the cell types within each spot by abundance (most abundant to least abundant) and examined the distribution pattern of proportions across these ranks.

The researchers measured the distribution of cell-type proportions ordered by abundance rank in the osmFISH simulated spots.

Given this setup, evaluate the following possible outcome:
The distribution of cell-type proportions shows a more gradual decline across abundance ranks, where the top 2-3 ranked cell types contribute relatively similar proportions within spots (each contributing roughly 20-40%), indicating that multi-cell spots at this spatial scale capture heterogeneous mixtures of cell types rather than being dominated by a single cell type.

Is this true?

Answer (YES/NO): NO